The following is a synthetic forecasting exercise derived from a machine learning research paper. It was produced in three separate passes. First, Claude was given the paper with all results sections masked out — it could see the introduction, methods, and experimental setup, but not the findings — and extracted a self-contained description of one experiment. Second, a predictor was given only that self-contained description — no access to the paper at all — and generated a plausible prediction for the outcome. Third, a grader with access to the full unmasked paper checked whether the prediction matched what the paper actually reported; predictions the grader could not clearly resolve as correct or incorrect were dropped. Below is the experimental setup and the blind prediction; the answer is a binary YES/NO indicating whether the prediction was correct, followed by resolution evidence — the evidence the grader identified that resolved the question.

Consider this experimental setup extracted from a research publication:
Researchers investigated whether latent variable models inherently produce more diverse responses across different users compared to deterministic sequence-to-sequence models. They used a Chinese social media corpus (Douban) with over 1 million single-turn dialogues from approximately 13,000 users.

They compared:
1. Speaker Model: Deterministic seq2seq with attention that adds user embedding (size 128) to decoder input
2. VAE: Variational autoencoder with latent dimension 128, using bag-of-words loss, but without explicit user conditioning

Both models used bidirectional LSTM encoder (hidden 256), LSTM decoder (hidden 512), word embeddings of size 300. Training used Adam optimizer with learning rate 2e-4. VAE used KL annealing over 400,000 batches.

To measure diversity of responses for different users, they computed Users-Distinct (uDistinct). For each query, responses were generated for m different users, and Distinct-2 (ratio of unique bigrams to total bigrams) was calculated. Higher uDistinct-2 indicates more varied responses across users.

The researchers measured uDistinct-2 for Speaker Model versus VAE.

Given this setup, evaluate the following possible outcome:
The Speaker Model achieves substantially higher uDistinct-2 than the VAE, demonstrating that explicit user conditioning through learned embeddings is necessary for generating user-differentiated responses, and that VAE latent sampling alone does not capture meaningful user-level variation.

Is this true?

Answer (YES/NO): NO